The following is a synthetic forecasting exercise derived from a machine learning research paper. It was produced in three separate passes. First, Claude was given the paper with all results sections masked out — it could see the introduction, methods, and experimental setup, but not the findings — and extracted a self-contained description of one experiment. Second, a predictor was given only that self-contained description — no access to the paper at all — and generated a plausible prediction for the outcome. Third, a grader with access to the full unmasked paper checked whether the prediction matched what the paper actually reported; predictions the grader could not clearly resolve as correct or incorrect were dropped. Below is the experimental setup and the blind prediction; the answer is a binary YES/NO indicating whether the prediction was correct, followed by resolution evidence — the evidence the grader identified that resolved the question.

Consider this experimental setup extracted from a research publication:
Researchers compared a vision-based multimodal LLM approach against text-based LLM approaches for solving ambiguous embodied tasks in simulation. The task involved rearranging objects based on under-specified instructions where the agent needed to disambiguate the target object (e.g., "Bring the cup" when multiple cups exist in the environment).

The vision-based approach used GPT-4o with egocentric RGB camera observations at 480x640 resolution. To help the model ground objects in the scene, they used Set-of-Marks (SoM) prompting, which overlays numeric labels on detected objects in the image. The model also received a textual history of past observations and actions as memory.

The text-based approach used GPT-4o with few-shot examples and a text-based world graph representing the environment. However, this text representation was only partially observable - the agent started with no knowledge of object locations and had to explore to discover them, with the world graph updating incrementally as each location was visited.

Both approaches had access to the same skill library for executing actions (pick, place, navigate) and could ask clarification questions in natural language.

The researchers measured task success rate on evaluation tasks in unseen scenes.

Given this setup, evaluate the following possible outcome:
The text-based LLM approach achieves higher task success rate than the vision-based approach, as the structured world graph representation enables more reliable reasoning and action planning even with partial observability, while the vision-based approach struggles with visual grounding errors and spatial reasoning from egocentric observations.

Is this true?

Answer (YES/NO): YES